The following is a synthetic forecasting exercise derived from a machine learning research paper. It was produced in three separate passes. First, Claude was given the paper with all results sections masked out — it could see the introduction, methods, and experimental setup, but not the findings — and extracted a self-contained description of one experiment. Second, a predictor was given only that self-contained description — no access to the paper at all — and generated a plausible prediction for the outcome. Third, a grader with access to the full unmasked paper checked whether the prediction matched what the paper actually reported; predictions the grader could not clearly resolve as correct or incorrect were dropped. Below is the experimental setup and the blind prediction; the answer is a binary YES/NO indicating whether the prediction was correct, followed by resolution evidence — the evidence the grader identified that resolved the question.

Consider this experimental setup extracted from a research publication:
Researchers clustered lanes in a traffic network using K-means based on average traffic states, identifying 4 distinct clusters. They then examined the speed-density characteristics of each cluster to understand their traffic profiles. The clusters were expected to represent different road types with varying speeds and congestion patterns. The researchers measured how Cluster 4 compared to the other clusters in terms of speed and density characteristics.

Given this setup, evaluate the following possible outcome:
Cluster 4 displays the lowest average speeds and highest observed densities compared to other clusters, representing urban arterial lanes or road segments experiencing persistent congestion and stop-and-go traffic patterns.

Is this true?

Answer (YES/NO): NO